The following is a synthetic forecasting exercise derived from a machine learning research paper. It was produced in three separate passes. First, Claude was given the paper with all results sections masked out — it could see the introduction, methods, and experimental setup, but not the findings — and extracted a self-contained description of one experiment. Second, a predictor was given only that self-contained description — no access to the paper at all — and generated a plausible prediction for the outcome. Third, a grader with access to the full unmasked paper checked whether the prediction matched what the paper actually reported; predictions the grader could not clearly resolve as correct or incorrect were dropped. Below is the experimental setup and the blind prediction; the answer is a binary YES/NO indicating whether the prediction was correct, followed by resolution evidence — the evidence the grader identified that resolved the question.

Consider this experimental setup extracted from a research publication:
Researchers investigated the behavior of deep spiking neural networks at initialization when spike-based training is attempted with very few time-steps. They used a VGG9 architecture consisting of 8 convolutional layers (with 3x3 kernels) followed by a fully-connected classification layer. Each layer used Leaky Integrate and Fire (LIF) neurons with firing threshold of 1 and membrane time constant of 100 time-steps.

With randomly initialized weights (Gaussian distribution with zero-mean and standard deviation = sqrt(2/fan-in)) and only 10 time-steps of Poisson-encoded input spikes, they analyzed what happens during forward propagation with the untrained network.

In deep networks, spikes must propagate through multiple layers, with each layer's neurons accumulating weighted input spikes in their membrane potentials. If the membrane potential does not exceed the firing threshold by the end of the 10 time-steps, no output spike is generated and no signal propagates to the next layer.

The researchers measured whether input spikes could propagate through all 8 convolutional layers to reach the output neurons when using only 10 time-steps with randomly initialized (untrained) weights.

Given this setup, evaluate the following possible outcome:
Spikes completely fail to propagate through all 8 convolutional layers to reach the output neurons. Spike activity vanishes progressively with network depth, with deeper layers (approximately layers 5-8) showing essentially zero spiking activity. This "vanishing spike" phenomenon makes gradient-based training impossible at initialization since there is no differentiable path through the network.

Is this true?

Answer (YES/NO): YES